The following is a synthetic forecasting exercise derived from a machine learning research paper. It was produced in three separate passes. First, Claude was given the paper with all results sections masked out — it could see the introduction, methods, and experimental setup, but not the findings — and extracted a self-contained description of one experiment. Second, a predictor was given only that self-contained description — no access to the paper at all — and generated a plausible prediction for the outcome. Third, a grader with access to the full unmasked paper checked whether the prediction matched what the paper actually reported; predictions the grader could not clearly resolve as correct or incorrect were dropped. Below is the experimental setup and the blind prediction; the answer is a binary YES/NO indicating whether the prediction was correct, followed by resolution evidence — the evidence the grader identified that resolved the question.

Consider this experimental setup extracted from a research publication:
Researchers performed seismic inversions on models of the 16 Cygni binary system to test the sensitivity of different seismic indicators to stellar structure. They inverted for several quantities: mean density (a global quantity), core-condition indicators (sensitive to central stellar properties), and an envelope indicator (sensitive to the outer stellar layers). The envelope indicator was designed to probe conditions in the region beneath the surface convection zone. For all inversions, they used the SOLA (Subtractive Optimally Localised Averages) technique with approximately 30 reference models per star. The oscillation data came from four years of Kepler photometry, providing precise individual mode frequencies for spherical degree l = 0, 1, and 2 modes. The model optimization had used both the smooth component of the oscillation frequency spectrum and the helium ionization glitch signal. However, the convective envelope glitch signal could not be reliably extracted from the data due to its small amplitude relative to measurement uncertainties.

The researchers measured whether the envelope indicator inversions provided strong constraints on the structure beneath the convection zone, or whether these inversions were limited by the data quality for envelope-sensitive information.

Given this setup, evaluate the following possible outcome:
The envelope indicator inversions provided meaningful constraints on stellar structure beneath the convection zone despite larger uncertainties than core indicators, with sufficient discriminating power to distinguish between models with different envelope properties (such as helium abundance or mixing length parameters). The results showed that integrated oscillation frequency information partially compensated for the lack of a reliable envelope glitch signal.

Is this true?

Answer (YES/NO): NO